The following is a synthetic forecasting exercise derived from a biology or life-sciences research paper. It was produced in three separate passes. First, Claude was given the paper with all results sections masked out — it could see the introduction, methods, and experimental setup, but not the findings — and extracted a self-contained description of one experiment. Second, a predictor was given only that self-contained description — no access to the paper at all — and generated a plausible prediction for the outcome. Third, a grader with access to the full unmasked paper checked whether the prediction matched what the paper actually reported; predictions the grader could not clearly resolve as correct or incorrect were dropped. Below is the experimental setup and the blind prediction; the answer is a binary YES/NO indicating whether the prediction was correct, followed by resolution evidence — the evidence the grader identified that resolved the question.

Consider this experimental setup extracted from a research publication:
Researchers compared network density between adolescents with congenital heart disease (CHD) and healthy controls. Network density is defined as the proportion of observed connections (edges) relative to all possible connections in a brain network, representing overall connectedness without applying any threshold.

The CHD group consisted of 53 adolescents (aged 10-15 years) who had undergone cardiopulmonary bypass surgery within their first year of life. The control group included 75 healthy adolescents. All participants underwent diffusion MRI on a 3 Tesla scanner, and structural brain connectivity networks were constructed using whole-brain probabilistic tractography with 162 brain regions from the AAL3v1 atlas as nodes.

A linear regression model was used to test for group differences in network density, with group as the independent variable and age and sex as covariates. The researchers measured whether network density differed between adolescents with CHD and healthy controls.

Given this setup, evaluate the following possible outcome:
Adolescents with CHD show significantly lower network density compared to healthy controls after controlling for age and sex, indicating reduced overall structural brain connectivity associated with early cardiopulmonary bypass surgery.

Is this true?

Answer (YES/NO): YES